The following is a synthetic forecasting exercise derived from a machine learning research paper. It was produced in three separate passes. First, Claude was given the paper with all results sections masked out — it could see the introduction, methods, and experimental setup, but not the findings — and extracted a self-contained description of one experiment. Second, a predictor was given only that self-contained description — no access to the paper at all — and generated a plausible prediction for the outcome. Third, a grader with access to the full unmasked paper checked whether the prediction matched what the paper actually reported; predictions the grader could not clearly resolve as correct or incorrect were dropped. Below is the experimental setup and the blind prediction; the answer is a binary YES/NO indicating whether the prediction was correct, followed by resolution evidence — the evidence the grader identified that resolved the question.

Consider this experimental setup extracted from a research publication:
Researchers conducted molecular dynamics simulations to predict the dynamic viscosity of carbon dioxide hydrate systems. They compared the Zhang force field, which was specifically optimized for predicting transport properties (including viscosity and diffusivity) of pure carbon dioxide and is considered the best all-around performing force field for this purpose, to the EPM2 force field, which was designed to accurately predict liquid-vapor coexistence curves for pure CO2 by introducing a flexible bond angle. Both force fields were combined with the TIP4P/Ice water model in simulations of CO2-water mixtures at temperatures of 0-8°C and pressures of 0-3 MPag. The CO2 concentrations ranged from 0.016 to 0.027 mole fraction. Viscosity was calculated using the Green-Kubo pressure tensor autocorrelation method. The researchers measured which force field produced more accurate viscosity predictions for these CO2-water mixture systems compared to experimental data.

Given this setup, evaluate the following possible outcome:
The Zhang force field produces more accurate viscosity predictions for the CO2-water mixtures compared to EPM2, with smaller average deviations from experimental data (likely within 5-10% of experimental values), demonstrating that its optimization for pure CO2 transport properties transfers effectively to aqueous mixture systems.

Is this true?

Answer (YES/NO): NO